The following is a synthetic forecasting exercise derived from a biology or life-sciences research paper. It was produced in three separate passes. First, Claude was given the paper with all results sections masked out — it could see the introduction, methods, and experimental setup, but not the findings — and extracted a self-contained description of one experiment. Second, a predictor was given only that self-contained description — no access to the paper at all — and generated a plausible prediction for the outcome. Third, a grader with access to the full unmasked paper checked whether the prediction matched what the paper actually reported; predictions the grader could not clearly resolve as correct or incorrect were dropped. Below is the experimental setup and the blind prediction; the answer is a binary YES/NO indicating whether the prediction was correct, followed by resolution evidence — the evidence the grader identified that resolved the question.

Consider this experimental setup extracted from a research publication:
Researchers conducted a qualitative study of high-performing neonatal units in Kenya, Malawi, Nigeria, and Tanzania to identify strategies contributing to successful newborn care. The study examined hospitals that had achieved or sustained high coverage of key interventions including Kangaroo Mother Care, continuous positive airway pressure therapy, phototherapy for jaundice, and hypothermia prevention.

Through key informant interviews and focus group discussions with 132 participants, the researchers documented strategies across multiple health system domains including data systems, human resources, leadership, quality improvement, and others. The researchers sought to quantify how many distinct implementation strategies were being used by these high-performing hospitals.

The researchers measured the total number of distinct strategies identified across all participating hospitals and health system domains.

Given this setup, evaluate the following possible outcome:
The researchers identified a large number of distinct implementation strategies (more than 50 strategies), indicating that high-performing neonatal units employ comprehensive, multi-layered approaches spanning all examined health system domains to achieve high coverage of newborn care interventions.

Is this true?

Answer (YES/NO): YES